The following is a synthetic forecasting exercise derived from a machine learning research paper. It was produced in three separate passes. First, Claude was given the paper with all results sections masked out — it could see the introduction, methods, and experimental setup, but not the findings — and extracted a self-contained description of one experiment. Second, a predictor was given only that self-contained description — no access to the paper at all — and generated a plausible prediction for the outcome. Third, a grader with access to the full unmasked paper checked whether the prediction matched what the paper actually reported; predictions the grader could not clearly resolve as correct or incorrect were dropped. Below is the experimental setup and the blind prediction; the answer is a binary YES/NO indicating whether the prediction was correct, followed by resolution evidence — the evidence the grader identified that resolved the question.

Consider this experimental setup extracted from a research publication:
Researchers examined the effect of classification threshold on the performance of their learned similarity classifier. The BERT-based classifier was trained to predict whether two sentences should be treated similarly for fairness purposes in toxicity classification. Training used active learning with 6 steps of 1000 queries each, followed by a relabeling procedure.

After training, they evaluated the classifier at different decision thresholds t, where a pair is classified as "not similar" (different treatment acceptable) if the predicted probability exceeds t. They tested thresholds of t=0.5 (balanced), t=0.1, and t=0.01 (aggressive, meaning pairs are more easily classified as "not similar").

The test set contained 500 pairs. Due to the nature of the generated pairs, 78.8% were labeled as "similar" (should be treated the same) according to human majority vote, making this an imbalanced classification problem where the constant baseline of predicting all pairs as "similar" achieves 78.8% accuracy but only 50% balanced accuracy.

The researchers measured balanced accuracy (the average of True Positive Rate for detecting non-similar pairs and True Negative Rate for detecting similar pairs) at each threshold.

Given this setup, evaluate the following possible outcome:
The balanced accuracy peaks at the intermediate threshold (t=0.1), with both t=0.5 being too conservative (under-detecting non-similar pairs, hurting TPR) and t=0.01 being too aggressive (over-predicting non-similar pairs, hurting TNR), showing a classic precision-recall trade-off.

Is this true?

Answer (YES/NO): NO